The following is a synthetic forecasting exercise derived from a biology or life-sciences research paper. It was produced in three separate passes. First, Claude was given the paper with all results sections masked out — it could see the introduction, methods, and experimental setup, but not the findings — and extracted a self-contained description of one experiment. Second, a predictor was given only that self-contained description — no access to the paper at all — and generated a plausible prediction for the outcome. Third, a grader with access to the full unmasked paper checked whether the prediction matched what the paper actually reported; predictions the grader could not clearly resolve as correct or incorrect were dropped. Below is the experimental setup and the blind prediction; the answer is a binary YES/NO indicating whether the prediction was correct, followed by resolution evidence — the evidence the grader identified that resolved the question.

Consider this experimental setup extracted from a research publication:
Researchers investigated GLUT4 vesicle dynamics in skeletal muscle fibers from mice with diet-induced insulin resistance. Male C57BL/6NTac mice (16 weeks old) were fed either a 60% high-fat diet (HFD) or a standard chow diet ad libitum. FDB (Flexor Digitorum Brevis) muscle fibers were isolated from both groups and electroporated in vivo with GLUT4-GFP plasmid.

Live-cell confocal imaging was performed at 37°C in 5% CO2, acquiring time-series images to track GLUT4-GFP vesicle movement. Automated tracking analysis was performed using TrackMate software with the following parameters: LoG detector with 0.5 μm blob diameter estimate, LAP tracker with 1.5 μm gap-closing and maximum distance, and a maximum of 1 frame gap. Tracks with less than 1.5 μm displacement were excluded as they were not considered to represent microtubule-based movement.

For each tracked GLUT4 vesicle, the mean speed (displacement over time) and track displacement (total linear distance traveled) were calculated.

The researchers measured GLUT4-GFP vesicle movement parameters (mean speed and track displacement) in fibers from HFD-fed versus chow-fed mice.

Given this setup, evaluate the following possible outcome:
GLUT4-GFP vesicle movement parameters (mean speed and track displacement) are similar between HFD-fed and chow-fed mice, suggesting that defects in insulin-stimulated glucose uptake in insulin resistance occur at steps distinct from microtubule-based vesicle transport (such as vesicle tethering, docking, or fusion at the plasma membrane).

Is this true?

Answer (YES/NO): NO